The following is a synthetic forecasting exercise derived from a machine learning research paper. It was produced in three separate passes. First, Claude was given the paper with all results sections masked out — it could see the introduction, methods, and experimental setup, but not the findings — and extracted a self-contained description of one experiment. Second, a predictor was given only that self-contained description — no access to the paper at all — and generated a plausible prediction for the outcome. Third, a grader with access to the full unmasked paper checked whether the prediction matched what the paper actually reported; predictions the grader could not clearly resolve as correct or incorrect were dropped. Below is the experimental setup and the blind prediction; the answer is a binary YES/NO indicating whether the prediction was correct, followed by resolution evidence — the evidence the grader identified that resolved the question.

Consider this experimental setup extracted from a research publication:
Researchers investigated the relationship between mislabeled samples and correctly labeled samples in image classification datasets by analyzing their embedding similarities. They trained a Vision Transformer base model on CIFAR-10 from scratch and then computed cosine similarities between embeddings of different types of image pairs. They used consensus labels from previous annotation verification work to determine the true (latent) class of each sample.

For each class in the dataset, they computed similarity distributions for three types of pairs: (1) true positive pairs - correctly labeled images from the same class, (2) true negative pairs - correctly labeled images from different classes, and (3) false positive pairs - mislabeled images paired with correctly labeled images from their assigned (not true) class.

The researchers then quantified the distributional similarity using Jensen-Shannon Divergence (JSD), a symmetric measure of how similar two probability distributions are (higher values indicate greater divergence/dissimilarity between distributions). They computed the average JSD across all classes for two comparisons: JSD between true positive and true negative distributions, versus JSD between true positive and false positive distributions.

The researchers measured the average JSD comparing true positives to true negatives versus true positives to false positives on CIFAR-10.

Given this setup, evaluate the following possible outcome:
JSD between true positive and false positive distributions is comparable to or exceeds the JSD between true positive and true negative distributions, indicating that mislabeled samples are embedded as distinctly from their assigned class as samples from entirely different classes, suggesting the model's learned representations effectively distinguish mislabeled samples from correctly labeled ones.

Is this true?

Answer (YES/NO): NO